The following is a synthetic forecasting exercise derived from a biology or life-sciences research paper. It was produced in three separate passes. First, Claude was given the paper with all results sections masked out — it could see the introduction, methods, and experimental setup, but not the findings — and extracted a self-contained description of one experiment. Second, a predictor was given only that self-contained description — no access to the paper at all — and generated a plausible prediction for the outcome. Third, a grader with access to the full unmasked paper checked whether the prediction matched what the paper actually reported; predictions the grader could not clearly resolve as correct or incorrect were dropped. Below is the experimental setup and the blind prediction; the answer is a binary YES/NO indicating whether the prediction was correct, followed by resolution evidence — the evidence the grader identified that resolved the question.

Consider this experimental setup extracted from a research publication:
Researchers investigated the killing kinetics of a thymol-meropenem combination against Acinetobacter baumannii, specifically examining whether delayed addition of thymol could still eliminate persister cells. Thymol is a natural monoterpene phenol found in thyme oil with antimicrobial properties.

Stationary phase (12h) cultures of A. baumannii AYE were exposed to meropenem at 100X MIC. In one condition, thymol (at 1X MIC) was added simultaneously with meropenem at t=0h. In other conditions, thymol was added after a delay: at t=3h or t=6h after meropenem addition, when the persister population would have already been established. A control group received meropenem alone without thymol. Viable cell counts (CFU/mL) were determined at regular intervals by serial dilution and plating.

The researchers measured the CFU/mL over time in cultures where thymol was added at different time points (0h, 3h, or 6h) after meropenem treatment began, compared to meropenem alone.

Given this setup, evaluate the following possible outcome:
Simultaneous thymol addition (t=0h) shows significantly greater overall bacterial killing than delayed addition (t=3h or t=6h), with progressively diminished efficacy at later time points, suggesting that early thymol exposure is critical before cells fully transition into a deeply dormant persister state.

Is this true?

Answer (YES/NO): NO